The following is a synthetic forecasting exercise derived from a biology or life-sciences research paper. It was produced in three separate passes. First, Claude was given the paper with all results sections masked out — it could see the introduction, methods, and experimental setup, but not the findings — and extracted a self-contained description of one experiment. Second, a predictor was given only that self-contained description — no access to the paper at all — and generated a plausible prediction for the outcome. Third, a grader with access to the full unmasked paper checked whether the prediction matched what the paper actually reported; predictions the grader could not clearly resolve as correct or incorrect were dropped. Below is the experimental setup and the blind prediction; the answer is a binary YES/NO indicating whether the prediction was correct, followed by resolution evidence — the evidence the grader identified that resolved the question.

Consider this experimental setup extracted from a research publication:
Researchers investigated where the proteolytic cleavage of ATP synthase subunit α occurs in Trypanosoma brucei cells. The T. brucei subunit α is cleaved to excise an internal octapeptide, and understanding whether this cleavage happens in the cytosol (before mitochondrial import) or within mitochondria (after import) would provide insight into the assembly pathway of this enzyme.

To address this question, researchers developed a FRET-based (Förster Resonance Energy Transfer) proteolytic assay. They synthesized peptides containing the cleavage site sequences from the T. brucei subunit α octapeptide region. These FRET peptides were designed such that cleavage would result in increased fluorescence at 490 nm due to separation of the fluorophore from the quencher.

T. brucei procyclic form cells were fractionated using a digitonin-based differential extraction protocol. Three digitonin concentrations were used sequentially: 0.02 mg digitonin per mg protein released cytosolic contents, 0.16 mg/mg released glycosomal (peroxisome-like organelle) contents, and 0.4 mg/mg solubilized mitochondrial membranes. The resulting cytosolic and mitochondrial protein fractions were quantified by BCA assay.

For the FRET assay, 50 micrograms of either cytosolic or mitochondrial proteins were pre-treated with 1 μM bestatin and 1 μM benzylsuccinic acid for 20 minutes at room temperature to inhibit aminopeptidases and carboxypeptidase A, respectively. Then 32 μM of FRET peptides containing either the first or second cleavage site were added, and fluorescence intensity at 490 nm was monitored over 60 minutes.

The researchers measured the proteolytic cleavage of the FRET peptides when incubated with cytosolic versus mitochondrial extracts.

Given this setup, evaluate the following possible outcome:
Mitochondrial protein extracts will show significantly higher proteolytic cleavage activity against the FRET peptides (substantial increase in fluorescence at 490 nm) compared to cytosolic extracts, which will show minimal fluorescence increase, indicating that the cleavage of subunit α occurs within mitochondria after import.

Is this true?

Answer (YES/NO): NO